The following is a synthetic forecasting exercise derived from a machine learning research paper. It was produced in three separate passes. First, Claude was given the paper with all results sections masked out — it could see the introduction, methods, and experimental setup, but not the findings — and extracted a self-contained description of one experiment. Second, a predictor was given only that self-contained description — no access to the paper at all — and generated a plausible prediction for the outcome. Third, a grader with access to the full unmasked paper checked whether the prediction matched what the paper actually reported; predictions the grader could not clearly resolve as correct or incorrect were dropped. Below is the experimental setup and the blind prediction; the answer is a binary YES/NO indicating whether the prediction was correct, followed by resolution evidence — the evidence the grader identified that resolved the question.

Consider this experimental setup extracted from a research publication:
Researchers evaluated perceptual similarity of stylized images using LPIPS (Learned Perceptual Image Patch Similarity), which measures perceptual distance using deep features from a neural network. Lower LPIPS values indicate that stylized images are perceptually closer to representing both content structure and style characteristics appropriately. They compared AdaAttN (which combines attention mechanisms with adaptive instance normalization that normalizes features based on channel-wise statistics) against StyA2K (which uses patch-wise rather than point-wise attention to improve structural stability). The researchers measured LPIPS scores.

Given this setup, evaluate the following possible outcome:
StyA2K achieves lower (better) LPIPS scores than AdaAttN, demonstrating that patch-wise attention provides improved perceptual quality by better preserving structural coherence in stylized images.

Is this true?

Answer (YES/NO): YES